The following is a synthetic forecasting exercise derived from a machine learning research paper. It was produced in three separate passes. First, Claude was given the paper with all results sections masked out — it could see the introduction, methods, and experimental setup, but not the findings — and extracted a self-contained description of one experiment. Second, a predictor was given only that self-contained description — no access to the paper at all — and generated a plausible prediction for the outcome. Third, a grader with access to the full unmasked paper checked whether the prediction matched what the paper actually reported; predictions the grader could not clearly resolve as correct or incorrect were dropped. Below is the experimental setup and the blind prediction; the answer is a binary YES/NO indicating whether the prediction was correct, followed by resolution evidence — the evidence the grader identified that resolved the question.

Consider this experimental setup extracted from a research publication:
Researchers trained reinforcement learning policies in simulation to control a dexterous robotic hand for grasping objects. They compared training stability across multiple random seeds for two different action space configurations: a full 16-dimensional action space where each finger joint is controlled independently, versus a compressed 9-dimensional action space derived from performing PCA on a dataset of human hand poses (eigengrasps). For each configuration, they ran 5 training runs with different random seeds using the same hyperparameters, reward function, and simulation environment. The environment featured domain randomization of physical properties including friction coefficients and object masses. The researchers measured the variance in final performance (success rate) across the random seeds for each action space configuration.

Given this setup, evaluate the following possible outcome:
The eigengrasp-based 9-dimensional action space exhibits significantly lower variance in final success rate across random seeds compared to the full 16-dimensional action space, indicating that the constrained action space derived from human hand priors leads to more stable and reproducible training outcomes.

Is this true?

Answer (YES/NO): YES